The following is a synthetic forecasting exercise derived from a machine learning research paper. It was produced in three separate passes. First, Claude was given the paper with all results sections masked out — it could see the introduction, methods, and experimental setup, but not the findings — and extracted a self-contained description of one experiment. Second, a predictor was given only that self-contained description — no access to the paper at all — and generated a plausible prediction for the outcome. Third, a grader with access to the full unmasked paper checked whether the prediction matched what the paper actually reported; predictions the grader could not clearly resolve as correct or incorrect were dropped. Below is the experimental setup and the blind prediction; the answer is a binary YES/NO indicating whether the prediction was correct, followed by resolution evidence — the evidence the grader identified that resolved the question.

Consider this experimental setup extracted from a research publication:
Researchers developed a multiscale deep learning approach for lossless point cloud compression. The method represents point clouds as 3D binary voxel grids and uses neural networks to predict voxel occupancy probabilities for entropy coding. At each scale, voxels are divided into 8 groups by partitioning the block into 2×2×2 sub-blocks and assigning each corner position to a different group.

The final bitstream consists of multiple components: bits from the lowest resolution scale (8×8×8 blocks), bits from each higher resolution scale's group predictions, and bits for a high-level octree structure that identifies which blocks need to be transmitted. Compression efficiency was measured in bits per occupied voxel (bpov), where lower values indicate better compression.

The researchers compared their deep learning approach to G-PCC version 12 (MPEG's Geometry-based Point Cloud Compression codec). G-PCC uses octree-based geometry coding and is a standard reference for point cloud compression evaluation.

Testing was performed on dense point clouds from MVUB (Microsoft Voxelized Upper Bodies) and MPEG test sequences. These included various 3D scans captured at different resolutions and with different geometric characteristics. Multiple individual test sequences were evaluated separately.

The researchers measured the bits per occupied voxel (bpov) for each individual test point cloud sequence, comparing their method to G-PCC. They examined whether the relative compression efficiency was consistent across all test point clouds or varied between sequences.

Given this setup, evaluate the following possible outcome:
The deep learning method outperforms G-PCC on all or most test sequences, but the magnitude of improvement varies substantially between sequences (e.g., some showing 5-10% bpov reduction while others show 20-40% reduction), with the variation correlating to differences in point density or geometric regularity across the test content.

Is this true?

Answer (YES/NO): NO